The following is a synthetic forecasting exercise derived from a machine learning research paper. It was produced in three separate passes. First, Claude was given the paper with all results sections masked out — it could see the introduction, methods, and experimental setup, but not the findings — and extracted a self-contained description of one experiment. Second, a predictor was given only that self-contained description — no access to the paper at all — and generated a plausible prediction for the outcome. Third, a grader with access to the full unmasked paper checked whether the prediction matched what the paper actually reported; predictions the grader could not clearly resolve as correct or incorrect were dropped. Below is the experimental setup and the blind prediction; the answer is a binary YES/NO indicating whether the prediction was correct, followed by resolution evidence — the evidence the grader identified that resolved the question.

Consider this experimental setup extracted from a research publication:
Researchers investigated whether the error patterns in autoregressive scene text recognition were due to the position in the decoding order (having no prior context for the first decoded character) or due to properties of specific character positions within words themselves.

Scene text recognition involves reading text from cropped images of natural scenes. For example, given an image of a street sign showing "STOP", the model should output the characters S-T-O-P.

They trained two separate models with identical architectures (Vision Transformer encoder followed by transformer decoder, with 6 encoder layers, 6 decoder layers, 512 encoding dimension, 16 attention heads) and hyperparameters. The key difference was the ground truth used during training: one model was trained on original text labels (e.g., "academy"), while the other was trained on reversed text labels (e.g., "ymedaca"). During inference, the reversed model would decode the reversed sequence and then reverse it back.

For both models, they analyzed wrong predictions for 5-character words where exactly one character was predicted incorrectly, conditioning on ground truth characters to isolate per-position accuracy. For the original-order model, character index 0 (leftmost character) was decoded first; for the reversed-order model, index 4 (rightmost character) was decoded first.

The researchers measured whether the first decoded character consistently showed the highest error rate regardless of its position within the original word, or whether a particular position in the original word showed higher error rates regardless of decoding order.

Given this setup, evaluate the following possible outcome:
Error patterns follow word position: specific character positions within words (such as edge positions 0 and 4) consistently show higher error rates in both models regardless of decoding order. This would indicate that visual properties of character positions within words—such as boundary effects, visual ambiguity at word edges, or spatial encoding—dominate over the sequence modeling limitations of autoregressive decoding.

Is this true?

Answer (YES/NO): NO